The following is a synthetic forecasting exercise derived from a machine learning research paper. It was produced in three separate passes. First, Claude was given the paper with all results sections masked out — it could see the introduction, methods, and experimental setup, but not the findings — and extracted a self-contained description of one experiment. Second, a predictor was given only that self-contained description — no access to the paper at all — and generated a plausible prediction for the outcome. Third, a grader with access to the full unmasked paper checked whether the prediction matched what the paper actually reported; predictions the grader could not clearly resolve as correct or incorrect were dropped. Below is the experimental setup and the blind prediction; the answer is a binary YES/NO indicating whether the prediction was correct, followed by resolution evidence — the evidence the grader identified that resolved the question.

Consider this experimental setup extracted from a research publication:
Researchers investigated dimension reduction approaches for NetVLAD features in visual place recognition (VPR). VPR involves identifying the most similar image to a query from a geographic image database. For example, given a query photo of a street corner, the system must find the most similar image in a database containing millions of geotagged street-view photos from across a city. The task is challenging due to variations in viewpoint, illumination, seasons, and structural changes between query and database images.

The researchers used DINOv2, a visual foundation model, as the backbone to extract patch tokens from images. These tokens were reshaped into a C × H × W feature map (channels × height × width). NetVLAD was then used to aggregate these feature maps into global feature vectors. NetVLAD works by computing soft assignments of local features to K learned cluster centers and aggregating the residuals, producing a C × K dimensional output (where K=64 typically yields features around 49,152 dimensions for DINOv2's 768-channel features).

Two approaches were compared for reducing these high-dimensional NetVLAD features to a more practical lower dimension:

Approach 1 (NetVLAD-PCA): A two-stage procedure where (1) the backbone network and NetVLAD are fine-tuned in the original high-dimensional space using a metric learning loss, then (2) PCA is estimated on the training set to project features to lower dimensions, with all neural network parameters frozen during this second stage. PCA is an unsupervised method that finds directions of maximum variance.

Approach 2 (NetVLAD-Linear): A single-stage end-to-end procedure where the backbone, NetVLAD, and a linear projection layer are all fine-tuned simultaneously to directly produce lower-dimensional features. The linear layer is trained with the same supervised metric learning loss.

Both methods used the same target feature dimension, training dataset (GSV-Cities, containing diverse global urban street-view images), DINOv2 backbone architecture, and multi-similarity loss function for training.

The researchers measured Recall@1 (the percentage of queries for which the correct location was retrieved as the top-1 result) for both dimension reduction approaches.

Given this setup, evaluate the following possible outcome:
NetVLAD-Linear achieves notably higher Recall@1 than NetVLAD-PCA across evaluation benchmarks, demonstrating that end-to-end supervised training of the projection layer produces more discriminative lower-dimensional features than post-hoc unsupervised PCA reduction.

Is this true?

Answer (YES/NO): NO